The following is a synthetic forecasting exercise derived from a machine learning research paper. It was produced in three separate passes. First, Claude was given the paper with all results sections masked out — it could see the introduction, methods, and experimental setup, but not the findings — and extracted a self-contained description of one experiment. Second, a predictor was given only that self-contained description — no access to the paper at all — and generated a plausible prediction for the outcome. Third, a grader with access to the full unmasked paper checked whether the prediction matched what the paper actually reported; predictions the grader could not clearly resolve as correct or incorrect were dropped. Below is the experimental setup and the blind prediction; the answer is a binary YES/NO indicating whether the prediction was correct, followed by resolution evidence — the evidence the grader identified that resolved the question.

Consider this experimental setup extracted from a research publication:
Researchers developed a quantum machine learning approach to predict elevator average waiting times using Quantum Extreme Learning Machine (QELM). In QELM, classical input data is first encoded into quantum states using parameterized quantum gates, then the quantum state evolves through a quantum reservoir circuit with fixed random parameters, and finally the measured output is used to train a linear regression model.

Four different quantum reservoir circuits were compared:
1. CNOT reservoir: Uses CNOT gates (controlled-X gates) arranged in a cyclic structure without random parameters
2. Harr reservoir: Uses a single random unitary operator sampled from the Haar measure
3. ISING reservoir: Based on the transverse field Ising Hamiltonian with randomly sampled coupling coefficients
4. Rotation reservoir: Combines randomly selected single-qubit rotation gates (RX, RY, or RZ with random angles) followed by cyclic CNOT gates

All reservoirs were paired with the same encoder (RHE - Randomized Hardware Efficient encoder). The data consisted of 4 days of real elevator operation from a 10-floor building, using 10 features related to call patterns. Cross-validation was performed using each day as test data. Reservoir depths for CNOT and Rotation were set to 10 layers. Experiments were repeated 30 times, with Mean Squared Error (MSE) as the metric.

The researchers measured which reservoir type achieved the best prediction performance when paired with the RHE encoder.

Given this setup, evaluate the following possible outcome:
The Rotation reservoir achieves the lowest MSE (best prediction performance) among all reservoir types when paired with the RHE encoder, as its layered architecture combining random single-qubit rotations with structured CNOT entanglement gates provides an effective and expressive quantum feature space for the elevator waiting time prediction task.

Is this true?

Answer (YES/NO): NO